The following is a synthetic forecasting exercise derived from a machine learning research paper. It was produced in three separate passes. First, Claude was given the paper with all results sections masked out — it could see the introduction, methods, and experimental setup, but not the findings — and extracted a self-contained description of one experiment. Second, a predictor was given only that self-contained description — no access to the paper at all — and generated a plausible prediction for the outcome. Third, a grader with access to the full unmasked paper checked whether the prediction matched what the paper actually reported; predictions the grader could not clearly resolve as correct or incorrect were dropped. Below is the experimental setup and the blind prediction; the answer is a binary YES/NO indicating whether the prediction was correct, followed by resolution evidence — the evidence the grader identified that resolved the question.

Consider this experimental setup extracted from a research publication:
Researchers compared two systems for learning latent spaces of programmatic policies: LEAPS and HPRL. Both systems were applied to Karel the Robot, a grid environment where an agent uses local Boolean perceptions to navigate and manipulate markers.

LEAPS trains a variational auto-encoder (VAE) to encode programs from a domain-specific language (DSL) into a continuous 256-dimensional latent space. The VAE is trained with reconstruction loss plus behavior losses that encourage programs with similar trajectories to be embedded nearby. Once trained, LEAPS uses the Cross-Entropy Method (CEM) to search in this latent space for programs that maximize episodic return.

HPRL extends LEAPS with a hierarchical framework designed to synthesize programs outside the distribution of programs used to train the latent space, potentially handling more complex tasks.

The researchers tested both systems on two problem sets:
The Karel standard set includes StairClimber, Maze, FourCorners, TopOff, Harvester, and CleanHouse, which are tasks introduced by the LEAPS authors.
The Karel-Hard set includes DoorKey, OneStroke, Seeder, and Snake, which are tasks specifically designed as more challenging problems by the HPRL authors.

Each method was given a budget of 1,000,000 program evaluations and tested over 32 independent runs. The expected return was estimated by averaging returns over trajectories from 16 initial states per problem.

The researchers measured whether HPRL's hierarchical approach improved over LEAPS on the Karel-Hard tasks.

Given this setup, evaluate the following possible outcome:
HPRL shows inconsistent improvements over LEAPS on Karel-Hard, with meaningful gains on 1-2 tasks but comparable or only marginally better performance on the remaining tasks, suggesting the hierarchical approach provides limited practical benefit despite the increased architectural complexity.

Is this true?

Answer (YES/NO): YES